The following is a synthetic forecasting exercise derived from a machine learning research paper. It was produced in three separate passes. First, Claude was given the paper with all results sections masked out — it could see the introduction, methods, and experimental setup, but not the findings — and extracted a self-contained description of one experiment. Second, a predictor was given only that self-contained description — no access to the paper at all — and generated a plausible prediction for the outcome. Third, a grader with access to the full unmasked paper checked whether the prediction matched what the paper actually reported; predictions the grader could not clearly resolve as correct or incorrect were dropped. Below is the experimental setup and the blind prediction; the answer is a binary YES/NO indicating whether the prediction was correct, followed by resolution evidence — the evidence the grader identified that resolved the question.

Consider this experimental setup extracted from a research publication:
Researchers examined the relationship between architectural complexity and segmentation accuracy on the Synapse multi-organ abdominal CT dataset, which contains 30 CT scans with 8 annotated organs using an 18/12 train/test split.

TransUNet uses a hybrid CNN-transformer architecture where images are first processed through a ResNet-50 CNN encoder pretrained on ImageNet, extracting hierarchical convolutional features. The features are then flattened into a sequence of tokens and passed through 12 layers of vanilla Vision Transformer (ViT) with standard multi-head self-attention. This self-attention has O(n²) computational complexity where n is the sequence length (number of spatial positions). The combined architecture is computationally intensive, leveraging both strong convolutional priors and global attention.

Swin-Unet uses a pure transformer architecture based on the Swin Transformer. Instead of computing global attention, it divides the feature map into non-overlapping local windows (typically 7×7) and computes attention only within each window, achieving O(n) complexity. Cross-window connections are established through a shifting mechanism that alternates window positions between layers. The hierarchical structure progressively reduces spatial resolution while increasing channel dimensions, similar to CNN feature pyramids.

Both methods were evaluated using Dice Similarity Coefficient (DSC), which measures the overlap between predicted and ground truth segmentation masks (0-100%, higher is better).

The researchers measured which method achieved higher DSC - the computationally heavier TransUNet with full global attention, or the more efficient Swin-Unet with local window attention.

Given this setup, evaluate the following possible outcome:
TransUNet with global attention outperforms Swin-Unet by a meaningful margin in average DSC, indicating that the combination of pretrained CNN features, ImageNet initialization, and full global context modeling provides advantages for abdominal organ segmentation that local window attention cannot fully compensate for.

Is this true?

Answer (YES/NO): NO